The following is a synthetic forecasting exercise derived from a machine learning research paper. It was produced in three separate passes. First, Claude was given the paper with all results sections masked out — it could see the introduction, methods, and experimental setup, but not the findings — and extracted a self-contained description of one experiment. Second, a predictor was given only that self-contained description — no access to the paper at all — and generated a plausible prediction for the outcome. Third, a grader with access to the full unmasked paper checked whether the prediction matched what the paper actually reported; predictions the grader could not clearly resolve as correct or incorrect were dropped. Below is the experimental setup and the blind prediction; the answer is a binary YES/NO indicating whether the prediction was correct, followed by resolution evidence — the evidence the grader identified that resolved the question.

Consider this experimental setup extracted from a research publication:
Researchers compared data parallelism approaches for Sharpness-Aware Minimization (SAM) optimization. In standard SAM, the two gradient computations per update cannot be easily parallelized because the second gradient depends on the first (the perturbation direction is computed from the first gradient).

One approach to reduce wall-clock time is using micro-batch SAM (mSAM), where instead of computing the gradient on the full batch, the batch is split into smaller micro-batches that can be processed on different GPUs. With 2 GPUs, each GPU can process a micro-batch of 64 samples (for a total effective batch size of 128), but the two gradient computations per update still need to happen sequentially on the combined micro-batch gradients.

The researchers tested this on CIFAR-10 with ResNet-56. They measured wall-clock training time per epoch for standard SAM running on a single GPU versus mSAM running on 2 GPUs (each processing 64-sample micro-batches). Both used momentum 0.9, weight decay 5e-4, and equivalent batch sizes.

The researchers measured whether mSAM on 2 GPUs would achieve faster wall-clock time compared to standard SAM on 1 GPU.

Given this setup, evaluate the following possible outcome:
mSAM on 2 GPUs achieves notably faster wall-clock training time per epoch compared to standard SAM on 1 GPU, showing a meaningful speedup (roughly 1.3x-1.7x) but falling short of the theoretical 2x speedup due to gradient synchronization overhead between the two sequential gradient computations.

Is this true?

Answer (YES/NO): NO